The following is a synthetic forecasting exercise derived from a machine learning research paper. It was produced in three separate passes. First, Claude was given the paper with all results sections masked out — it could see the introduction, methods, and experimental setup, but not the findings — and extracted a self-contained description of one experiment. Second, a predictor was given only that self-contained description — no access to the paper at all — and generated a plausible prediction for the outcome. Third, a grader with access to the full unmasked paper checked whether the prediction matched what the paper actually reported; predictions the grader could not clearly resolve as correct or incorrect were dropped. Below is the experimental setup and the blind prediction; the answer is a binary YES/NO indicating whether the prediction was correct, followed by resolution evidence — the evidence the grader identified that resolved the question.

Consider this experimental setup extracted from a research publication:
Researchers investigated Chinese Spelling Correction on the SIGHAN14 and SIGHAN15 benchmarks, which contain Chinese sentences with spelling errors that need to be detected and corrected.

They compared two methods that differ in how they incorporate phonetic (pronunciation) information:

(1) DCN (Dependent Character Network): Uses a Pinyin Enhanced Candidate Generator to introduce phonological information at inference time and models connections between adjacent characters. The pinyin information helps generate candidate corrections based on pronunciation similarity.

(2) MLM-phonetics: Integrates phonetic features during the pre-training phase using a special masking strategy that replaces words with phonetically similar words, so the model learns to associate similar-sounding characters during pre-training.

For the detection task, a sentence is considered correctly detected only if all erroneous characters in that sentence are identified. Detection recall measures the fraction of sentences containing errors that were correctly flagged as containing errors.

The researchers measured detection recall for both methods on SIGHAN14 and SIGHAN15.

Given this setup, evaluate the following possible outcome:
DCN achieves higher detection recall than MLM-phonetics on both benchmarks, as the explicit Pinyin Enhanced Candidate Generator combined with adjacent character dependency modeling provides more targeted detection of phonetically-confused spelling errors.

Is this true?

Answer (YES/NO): NO